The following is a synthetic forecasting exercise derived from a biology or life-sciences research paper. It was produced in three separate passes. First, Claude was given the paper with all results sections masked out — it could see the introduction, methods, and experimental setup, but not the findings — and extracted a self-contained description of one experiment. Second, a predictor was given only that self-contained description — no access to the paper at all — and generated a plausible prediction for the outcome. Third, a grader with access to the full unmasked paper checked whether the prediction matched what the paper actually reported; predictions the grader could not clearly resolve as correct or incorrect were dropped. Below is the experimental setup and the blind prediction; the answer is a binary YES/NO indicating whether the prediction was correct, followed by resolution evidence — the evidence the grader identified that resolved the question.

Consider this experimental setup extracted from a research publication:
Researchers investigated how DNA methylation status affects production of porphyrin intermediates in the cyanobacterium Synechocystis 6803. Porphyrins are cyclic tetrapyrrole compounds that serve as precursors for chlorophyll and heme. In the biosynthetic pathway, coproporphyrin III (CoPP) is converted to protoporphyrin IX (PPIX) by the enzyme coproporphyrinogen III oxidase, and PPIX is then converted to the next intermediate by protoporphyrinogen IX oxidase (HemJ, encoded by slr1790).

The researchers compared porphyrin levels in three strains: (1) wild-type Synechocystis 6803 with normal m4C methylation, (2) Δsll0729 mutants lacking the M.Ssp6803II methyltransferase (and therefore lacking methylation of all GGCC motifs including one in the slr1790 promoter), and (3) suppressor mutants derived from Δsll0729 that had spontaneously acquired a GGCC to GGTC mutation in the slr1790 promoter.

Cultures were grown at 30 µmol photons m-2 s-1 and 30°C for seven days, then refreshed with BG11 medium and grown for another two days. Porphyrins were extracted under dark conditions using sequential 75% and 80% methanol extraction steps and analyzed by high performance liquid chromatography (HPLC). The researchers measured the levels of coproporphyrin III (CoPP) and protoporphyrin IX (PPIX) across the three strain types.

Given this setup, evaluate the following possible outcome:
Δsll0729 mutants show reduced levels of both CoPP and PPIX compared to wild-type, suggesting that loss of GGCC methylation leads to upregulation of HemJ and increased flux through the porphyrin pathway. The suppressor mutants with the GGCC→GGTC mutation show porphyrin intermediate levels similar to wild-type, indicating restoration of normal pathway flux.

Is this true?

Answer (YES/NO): NO